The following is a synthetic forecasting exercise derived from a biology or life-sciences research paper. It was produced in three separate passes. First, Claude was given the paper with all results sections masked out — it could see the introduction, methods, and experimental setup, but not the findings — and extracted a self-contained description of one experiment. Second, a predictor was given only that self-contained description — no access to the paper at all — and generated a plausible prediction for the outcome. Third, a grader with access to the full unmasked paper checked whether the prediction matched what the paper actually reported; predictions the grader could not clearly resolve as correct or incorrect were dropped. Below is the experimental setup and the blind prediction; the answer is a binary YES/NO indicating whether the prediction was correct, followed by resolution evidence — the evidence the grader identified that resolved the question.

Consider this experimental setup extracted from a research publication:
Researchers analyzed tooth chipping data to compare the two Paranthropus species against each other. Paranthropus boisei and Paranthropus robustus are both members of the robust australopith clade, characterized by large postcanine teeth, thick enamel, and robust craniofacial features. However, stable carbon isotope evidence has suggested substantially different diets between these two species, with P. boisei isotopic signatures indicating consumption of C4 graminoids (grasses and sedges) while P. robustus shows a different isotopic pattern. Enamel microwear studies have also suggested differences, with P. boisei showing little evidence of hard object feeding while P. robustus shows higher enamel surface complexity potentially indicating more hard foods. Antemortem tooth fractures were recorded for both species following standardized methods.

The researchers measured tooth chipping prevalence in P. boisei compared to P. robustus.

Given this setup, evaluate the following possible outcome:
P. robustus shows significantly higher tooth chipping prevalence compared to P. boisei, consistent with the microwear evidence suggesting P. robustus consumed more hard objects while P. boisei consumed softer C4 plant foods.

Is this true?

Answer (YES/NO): NO